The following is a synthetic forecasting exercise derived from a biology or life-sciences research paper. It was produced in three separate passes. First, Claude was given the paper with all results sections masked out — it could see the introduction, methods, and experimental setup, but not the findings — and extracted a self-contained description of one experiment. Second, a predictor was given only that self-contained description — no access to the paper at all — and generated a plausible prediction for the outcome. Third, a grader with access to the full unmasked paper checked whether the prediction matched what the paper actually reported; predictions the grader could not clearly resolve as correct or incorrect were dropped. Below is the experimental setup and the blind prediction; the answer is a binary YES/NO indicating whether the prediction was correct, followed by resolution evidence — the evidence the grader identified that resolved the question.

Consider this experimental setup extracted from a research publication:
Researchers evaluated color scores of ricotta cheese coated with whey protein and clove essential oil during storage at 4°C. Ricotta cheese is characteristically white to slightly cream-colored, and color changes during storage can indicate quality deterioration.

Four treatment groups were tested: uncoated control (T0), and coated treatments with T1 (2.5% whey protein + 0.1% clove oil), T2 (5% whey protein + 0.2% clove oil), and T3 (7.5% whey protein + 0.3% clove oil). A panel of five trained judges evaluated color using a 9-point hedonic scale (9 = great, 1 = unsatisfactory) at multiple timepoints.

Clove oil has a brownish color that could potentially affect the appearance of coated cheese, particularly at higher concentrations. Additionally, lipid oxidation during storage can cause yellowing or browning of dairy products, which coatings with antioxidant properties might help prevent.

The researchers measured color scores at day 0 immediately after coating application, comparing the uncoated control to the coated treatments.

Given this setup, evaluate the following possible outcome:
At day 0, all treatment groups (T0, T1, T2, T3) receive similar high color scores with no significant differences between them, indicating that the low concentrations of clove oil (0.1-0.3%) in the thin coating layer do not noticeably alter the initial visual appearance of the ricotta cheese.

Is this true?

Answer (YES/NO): NO